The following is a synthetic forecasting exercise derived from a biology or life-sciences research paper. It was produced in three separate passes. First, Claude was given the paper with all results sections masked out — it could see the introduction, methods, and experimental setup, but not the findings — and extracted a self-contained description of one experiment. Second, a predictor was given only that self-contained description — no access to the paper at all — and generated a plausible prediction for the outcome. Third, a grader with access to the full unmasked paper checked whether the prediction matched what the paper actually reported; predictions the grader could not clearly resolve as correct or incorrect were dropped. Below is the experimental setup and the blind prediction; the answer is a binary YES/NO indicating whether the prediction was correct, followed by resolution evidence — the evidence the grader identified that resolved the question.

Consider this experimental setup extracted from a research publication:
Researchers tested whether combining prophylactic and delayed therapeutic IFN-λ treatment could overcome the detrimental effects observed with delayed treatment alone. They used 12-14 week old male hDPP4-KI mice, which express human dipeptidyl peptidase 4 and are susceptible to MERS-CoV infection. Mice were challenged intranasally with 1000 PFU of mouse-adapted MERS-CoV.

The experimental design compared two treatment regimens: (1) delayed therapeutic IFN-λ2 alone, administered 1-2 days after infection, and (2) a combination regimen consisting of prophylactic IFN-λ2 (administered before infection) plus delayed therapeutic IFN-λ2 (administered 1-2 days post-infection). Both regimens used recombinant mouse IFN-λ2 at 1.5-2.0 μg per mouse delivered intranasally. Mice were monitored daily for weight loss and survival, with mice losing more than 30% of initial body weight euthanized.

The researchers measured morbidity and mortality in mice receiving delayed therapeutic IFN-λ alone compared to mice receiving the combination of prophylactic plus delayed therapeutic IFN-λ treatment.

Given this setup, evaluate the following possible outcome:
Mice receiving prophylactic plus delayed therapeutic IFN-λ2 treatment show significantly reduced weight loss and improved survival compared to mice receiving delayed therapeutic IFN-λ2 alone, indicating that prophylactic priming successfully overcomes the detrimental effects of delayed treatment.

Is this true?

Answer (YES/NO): YES